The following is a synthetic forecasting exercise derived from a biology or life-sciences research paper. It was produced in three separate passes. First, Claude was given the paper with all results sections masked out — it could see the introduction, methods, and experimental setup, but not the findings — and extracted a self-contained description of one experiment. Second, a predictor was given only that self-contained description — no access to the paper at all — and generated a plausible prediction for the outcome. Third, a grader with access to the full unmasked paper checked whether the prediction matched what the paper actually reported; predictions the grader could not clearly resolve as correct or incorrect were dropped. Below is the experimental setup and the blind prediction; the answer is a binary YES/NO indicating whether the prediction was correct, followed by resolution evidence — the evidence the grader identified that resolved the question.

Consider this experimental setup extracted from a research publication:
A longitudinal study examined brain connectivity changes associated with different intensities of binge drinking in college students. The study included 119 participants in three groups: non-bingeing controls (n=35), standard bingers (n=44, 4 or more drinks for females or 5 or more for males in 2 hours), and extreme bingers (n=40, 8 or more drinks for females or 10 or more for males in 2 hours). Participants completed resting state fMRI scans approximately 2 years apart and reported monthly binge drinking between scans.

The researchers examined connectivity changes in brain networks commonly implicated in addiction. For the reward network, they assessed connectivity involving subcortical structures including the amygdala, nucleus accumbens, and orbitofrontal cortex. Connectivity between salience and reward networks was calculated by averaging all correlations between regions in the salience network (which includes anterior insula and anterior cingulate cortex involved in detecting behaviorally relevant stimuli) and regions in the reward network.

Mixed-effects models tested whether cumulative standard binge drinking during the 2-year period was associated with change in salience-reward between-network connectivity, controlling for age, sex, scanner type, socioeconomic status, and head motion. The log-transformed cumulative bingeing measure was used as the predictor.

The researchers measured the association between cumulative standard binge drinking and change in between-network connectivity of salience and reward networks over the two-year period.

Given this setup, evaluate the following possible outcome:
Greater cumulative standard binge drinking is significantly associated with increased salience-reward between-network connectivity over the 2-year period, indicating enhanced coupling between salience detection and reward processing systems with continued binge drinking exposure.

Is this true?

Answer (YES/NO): NO